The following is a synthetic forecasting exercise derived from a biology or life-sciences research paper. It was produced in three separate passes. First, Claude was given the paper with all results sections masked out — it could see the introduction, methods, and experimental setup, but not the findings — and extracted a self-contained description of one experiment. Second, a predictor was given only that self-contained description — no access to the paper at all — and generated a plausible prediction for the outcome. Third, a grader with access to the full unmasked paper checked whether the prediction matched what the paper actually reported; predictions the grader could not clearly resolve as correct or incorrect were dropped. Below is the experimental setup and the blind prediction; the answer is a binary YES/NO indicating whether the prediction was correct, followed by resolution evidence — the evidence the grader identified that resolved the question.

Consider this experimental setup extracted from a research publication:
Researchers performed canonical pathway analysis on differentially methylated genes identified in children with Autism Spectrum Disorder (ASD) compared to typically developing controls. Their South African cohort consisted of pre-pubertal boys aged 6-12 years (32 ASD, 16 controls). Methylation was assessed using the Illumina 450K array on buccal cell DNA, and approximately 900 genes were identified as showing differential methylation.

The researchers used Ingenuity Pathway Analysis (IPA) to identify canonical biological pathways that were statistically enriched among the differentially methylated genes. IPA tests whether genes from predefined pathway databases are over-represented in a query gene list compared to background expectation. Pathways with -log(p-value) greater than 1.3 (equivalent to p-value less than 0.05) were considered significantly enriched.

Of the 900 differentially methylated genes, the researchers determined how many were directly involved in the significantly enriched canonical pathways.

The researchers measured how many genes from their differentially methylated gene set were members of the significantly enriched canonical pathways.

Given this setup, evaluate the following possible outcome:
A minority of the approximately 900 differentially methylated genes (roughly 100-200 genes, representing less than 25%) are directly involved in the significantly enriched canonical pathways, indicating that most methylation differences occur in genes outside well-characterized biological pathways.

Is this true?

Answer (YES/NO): NO